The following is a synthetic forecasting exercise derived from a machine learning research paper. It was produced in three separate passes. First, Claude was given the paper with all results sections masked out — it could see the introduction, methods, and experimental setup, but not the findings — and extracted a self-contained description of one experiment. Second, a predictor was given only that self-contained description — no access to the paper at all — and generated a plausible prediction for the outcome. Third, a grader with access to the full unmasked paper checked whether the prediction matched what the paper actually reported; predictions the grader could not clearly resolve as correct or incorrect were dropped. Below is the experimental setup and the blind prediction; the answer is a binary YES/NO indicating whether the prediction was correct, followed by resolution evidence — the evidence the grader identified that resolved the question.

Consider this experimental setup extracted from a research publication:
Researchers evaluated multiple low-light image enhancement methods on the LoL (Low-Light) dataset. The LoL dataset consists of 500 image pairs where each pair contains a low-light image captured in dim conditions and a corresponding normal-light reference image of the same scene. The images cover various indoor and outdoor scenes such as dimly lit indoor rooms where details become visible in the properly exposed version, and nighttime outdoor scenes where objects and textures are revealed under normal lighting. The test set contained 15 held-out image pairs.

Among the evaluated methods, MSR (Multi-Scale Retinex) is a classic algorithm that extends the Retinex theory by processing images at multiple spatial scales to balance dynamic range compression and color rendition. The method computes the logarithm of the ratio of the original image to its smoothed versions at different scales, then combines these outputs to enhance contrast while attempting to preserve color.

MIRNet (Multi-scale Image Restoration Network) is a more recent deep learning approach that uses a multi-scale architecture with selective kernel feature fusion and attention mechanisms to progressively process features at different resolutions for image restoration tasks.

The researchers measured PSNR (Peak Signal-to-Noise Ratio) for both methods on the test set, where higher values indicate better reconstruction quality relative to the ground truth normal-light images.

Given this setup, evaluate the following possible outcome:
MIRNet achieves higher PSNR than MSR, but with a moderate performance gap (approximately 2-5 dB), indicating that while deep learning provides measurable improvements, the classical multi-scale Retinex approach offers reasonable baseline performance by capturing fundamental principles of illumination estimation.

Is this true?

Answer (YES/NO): NO